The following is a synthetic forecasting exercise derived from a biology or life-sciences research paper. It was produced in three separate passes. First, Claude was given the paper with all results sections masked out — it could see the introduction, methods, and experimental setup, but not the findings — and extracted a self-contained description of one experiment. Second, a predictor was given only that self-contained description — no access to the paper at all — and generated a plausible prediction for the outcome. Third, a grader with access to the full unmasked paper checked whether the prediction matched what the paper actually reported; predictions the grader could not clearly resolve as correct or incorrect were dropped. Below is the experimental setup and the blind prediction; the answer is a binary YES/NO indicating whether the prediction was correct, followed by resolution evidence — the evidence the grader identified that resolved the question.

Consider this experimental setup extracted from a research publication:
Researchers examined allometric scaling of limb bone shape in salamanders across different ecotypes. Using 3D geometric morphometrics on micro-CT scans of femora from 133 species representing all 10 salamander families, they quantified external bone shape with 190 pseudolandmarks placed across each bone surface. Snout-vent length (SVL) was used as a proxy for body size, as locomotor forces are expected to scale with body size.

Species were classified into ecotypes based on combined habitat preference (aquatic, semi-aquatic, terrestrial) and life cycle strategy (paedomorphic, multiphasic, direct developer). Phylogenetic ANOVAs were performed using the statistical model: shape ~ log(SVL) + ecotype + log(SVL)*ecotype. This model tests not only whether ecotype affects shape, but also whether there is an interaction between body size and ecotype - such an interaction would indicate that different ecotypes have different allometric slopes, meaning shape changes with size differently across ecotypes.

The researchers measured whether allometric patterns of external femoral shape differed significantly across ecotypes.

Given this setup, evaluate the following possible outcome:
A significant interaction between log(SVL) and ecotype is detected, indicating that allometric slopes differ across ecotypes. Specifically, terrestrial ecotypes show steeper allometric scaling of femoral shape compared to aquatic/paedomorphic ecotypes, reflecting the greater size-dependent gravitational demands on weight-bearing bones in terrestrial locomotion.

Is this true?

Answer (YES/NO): NO